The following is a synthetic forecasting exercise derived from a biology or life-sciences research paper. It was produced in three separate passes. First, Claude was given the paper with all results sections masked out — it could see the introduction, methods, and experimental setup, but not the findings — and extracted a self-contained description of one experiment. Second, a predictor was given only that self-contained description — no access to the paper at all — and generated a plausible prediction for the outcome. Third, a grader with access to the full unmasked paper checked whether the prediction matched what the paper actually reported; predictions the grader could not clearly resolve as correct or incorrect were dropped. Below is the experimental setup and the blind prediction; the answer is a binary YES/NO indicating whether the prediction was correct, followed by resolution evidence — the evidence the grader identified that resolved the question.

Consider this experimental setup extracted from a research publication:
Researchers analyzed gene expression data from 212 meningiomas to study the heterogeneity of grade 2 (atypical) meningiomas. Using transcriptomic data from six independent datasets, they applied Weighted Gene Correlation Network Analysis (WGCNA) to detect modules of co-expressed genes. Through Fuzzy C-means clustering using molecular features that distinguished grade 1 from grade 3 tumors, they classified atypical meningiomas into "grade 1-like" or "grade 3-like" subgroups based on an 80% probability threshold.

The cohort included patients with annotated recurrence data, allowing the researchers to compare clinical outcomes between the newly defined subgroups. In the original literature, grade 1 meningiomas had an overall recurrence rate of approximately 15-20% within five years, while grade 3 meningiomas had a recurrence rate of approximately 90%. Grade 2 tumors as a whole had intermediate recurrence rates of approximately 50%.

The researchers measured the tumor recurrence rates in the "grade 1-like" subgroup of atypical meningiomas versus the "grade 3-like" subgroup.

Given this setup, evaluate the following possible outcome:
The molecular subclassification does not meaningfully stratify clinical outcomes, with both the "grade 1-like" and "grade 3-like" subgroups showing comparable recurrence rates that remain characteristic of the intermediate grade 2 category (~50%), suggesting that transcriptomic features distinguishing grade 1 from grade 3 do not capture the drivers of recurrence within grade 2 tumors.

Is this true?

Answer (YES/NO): NO